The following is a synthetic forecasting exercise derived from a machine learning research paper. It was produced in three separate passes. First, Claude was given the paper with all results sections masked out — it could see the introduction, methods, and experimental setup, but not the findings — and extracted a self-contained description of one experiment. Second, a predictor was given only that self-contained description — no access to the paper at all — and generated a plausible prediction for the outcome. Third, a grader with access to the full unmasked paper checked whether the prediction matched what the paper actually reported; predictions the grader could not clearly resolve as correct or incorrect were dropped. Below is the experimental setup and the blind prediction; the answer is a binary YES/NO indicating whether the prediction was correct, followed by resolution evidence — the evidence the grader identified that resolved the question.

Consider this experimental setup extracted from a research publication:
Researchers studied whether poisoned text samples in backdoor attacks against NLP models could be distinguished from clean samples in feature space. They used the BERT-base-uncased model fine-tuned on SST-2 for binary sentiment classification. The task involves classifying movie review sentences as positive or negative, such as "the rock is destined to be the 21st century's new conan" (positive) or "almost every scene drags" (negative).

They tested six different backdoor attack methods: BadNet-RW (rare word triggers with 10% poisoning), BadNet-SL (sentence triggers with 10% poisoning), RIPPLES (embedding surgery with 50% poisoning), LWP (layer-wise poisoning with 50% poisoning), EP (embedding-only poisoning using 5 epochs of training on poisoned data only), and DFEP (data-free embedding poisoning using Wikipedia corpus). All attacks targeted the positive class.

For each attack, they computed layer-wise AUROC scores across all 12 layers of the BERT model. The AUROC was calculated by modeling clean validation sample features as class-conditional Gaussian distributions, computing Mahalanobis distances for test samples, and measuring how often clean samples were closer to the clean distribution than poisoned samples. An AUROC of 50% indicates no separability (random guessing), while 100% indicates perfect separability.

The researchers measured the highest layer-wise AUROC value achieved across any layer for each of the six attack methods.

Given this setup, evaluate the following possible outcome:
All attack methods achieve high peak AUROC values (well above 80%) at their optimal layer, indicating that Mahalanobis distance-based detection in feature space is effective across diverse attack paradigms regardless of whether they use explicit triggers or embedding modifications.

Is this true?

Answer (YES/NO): YES